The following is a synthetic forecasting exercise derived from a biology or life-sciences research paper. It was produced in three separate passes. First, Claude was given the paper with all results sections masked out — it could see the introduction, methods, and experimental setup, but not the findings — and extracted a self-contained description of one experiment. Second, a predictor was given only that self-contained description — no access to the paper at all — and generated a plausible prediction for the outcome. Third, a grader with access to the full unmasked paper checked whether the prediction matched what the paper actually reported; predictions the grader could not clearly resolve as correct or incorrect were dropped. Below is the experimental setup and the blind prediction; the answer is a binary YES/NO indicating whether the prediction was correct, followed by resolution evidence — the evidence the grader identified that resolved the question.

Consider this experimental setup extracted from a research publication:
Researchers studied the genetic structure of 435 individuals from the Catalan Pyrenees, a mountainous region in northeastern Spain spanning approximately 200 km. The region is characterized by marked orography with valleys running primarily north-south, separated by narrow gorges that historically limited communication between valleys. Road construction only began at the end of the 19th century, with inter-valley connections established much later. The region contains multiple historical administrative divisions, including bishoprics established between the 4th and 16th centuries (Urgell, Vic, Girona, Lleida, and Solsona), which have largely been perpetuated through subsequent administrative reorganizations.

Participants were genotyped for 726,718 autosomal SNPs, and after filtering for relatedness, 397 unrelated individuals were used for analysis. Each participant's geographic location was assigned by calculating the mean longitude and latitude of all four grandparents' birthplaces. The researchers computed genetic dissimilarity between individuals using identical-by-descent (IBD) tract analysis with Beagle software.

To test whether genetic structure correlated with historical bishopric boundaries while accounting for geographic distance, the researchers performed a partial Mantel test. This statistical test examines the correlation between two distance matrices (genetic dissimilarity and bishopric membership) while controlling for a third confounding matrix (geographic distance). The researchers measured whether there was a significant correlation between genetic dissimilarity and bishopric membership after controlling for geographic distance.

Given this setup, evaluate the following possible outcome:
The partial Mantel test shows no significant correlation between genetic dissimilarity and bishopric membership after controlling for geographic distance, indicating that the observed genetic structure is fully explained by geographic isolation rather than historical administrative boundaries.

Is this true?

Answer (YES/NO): NO